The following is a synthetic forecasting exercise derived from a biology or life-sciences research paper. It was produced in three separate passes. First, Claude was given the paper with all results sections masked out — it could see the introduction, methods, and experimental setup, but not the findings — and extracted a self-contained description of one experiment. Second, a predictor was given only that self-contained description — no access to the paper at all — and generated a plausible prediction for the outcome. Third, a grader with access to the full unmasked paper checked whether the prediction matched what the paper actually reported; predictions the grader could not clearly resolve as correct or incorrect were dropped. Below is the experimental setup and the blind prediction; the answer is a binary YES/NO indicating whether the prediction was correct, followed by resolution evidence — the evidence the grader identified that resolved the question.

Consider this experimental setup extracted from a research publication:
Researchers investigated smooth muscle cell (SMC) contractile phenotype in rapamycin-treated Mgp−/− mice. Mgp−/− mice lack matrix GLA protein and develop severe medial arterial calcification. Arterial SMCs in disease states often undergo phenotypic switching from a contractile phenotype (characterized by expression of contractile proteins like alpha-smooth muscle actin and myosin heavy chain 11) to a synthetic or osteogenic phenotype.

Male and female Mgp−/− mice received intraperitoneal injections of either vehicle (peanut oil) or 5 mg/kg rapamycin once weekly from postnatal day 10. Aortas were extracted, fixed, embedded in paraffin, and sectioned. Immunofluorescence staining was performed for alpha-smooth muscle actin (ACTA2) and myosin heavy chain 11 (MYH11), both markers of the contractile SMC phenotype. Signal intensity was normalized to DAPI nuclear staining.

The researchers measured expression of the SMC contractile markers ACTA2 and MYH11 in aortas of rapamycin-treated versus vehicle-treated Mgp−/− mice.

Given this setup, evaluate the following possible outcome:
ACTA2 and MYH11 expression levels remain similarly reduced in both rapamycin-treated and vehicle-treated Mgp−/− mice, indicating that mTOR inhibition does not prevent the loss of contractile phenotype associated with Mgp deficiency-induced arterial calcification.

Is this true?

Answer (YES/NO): NO